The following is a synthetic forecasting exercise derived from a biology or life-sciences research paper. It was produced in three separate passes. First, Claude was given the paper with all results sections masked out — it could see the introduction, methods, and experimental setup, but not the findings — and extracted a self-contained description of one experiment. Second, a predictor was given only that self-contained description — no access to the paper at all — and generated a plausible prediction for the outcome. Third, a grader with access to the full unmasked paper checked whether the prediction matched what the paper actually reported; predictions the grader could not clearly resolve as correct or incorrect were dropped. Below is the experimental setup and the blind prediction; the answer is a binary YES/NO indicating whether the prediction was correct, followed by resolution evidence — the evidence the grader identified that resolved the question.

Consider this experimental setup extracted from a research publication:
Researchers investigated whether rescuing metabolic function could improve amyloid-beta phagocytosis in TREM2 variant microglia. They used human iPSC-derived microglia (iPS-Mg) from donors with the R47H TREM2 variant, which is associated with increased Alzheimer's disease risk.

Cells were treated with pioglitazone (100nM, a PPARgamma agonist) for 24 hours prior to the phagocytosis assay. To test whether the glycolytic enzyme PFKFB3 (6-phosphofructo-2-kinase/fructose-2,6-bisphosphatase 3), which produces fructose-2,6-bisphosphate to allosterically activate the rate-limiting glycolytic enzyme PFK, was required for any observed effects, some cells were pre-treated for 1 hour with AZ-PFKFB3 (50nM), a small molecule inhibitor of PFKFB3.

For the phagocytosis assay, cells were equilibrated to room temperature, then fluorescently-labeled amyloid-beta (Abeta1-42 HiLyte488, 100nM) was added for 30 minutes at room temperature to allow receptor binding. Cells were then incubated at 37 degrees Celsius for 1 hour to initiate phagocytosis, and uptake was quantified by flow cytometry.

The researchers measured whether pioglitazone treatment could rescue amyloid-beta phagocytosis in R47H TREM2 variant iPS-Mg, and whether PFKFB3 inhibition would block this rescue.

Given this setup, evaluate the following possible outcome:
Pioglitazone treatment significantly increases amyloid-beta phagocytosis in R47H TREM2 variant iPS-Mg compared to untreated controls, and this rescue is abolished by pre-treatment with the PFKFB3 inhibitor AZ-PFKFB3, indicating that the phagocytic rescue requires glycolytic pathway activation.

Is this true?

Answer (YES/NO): YES